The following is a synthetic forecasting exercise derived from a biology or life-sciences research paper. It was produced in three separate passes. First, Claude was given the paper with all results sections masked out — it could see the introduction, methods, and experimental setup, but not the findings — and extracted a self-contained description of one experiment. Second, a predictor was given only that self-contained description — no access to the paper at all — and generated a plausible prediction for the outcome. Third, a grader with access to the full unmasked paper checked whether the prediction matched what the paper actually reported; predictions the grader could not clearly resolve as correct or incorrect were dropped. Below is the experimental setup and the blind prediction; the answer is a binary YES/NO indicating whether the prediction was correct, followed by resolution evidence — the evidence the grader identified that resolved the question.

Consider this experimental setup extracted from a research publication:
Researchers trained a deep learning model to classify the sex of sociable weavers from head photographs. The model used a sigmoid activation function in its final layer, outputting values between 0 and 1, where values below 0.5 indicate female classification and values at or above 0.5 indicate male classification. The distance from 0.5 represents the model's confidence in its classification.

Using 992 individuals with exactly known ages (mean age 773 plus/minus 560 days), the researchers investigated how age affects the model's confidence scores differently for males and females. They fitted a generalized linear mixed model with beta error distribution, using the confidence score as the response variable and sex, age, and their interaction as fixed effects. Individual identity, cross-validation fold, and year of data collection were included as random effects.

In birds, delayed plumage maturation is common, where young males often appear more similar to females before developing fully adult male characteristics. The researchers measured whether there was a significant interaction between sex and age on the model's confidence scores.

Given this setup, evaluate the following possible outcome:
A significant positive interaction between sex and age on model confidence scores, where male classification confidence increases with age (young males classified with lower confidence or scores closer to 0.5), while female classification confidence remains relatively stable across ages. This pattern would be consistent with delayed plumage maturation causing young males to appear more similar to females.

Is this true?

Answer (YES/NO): NO